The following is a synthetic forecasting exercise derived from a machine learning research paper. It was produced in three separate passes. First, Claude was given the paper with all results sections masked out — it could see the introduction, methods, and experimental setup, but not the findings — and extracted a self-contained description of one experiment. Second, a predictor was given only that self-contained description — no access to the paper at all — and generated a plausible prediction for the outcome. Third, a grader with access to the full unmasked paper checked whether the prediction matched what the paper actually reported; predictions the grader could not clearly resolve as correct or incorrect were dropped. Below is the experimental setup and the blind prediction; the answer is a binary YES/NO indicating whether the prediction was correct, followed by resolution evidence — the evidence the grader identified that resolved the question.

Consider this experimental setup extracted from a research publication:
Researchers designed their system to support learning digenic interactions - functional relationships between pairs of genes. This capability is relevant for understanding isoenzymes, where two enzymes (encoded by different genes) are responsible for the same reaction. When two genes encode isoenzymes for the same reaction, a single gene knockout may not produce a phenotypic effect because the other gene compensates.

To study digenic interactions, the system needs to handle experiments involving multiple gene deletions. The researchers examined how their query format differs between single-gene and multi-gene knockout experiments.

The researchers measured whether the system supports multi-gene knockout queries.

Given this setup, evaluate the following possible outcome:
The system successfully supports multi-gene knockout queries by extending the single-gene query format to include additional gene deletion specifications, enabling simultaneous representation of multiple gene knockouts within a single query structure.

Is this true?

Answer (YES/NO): YES